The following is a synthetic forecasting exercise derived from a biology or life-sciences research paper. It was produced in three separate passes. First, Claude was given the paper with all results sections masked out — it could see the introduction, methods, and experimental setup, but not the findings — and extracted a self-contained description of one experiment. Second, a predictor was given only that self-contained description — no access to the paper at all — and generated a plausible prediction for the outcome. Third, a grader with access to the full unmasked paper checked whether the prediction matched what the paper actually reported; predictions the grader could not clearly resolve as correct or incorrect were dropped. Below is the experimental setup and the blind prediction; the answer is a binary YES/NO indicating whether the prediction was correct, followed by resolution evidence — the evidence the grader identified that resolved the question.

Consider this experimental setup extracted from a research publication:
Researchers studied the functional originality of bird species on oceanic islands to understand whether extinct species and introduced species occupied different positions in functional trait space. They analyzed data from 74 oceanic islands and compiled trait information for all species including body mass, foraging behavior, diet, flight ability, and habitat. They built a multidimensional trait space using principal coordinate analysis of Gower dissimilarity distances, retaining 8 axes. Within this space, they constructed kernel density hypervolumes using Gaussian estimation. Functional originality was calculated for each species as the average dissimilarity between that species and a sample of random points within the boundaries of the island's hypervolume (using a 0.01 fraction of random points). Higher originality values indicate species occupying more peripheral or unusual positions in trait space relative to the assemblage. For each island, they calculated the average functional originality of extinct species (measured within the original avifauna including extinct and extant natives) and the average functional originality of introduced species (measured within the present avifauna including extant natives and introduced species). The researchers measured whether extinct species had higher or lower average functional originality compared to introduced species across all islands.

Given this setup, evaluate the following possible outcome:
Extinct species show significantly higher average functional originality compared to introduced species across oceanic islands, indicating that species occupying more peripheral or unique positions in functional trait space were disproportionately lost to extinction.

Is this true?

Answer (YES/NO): YES